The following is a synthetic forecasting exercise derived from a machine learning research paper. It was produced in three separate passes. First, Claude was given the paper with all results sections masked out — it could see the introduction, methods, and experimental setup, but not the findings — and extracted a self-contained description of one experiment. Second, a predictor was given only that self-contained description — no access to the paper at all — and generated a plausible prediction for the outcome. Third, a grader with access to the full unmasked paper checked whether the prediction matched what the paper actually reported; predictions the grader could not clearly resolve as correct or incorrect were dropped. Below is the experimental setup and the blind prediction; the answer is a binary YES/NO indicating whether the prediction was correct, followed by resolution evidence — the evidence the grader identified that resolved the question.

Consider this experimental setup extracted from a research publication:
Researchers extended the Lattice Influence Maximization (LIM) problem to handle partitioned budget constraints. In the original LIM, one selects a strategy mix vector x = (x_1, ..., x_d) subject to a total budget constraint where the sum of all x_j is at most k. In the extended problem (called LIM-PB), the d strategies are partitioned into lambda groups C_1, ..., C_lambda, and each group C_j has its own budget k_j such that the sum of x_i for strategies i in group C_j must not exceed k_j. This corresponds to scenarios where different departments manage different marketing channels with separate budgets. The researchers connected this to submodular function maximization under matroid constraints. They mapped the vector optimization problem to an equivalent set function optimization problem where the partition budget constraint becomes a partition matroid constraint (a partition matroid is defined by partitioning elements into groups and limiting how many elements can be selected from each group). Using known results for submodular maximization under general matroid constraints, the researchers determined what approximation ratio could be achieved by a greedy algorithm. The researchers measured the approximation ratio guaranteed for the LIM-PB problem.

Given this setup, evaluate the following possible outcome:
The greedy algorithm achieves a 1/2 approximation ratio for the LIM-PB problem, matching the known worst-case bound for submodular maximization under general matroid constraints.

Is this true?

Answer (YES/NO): YES